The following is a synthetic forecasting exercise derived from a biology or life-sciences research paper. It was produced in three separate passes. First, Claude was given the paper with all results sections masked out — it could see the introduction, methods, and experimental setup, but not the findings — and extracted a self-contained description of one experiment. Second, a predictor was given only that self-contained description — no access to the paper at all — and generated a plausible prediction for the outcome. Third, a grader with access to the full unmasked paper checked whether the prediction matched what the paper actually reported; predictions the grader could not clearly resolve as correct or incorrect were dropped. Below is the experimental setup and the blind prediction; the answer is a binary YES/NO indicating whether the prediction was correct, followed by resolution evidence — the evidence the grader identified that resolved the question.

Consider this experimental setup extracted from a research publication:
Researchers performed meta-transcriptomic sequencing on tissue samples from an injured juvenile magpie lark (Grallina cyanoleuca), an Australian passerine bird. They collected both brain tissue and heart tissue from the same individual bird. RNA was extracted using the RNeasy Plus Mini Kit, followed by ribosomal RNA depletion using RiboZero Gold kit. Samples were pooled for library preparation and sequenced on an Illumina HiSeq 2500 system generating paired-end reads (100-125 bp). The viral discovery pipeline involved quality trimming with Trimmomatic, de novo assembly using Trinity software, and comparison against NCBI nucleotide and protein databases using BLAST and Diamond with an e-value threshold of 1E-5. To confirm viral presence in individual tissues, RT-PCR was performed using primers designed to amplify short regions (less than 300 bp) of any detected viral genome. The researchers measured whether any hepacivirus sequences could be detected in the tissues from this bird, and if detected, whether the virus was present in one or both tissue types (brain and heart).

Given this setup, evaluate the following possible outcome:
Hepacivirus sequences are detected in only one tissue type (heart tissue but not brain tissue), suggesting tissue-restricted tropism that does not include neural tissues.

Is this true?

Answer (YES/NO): NO